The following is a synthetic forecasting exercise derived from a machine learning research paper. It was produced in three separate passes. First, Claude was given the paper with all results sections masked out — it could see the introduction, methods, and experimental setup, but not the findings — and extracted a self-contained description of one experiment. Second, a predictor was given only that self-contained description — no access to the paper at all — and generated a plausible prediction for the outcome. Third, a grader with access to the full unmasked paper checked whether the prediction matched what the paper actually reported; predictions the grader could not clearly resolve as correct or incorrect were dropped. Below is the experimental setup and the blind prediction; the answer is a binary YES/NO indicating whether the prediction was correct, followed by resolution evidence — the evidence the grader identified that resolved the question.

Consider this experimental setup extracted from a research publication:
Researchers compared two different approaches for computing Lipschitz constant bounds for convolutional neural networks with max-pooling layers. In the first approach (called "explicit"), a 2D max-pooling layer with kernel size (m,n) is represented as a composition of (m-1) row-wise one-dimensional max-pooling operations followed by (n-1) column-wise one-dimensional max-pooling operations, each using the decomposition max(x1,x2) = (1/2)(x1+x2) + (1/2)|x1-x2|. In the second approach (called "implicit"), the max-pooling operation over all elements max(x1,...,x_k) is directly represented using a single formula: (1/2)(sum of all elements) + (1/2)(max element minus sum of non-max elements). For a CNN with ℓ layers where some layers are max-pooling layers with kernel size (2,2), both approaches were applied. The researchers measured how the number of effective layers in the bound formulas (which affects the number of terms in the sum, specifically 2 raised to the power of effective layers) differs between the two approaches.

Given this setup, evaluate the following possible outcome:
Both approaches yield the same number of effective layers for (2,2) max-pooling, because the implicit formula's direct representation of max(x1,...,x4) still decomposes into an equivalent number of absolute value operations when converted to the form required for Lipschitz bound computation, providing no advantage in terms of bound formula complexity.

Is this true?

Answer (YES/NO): NO